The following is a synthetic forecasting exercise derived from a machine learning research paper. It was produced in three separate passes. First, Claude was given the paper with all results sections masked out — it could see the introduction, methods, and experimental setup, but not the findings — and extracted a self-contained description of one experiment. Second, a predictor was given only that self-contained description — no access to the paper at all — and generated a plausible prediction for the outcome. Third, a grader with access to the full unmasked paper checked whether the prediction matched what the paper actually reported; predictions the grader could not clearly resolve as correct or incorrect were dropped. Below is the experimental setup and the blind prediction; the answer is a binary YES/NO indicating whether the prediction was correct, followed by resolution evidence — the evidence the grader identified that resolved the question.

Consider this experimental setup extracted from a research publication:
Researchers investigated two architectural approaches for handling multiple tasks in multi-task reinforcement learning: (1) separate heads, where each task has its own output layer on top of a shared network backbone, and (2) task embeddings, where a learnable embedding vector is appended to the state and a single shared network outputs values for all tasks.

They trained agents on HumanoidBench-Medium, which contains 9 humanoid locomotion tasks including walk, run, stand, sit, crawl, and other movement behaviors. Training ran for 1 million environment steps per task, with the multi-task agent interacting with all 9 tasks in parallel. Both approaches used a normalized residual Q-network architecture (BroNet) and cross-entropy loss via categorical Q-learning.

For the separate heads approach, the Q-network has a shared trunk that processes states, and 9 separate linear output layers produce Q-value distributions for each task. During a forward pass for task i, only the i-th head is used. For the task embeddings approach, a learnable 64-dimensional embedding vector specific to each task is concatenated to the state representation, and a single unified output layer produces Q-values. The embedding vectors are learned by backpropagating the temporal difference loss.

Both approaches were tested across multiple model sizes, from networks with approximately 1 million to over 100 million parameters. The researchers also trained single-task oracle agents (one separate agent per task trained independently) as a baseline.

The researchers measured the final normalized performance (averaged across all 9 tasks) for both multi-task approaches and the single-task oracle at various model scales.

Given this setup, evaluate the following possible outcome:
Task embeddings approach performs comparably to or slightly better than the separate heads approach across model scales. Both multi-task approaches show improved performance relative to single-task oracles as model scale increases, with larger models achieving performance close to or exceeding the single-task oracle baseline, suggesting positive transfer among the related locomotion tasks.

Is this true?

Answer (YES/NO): NO